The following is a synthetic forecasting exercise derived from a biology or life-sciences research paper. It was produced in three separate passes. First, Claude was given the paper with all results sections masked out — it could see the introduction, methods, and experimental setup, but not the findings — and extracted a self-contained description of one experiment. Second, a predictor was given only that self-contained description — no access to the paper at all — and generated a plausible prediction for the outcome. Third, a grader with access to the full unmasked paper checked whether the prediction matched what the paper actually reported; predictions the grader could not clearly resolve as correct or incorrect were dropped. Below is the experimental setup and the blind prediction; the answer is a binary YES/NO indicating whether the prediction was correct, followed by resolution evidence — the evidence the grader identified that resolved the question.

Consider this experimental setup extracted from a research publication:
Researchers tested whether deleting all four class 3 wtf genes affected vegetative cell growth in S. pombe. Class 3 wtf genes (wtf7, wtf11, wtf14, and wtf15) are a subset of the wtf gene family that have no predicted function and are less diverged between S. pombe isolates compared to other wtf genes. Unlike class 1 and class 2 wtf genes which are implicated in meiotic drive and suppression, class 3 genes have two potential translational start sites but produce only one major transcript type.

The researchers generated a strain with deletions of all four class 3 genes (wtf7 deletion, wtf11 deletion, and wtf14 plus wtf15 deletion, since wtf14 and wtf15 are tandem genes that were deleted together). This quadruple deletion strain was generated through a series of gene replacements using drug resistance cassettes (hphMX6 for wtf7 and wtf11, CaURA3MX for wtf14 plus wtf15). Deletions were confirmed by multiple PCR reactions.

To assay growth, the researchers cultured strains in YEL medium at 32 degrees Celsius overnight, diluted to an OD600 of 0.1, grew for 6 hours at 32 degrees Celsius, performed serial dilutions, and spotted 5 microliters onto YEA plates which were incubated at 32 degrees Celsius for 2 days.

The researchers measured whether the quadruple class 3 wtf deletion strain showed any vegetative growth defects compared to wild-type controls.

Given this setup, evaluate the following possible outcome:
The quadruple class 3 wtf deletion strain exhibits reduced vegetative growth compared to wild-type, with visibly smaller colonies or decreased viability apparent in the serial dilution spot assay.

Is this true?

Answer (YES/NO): NO